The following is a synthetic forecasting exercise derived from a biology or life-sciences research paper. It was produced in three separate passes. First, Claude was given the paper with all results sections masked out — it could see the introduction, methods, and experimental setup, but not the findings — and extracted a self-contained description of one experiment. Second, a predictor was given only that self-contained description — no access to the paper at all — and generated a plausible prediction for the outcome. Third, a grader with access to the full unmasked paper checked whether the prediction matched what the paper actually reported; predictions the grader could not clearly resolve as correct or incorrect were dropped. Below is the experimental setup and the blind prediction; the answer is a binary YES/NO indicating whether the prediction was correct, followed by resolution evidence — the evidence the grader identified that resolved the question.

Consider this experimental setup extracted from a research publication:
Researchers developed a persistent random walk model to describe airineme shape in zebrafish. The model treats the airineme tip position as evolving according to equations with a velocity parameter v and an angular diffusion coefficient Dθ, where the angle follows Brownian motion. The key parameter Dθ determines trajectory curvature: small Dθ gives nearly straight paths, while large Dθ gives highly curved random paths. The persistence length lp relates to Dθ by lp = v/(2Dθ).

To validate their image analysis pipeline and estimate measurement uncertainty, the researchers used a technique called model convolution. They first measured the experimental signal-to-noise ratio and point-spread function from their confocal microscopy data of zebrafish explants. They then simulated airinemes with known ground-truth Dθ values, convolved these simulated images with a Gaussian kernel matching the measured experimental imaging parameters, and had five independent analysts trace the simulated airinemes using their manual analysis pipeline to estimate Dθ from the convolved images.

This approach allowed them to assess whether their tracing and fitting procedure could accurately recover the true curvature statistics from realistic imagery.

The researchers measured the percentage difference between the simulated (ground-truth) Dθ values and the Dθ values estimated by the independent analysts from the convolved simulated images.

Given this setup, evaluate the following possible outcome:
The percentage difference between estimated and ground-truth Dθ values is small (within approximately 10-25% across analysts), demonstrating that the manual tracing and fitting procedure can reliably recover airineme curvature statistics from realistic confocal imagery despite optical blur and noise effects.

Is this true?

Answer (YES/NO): NO